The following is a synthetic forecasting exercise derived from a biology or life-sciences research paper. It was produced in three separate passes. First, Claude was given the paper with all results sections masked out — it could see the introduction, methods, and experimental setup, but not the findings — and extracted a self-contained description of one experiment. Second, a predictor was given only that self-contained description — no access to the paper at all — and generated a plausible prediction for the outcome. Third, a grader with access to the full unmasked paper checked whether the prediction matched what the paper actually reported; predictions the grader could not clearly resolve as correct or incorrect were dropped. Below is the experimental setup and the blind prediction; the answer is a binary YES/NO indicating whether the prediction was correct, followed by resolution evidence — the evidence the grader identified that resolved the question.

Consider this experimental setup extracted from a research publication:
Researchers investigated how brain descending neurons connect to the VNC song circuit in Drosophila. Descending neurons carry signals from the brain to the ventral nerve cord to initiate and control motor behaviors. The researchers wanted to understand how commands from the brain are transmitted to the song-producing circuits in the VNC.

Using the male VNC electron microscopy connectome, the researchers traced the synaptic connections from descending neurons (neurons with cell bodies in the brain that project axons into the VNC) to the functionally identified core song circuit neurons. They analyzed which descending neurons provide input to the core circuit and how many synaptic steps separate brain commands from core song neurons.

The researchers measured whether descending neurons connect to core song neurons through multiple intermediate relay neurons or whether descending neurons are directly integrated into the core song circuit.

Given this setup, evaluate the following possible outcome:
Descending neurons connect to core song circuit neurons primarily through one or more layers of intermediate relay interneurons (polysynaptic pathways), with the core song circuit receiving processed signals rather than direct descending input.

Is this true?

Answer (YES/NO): NO